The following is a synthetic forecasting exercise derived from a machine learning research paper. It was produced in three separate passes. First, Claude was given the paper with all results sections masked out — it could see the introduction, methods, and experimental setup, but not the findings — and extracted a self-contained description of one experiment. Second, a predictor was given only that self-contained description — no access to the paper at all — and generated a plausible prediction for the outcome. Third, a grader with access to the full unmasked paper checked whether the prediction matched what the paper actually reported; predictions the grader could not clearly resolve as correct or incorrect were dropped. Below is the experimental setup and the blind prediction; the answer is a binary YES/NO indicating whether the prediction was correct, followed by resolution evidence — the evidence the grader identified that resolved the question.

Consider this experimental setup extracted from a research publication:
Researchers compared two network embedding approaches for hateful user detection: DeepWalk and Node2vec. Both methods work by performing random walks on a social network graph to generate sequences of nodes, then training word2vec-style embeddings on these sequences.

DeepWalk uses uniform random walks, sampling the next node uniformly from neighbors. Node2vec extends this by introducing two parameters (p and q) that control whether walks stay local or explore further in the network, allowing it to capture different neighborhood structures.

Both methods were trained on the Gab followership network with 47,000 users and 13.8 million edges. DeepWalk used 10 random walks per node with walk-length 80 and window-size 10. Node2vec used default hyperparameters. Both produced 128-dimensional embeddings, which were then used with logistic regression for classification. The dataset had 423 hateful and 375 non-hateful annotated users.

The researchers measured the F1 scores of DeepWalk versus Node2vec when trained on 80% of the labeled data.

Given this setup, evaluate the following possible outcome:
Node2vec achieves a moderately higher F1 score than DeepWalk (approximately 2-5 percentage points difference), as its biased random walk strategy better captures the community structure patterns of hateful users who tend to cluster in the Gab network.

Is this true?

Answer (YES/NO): NO